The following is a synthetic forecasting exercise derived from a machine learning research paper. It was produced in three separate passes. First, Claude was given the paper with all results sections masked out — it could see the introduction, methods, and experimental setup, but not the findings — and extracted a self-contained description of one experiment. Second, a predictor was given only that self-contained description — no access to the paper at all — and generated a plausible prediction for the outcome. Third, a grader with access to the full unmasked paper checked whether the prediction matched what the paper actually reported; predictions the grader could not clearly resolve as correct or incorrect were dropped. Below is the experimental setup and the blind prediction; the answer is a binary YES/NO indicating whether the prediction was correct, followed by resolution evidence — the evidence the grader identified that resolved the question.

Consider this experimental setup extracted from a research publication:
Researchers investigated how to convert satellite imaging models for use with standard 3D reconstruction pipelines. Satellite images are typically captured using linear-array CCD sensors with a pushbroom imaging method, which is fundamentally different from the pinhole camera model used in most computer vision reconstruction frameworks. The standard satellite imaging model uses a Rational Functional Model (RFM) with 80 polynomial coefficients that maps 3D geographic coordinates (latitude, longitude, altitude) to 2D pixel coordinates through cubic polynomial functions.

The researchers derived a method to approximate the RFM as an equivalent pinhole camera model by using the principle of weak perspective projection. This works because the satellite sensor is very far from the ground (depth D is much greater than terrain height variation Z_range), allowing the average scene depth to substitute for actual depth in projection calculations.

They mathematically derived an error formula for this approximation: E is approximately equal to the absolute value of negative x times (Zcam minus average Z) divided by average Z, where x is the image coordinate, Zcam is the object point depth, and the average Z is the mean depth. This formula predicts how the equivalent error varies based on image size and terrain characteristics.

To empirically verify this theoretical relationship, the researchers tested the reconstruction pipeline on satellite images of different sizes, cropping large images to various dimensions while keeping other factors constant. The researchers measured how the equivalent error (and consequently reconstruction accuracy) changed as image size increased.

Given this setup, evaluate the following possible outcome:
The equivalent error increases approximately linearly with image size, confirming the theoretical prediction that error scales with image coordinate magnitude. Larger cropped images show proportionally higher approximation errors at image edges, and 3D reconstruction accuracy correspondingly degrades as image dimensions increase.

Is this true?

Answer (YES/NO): NO